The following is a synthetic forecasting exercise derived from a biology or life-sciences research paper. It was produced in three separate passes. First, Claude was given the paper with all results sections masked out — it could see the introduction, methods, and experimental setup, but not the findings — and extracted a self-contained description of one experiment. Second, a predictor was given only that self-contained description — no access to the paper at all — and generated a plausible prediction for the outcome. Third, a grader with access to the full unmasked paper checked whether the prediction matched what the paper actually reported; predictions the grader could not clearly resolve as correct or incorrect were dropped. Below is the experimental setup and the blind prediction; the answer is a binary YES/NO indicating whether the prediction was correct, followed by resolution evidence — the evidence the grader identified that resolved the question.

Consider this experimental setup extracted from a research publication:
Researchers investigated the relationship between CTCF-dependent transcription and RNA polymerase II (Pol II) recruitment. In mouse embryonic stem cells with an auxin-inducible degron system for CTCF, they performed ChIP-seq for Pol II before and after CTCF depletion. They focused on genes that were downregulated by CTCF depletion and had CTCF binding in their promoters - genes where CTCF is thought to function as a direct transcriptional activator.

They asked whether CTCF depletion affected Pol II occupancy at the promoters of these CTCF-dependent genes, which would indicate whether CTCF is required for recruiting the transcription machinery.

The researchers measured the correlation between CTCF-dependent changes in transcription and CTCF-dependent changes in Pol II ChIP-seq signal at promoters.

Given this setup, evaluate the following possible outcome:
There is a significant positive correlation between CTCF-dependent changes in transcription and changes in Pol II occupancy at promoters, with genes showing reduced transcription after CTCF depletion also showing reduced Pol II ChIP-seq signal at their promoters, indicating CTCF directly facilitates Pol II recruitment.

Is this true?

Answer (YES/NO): YES